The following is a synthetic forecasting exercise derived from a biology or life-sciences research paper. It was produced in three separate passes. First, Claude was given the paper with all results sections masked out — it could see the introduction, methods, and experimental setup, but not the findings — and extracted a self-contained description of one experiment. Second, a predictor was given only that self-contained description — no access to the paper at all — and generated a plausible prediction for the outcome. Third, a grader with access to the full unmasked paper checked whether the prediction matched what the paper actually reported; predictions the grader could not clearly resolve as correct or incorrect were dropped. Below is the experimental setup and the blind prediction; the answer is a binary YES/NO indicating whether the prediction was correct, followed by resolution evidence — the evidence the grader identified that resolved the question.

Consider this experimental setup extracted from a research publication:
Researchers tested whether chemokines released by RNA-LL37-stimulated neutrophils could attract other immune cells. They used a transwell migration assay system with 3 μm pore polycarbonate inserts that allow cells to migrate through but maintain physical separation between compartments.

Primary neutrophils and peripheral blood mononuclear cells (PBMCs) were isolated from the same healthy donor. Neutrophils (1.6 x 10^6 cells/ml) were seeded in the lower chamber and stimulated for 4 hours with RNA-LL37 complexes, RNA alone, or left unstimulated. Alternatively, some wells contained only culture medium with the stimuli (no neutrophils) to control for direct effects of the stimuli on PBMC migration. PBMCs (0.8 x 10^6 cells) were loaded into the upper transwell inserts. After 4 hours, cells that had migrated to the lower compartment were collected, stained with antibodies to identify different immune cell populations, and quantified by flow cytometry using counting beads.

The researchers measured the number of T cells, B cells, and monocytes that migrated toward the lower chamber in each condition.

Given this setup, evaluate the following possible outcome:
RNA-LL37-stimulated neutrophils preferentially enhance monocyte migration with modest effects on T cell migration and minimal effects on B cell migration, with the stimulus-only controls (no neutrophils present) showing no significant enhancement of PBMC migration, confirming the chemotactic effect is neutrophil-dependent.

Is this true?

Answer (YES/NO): NO